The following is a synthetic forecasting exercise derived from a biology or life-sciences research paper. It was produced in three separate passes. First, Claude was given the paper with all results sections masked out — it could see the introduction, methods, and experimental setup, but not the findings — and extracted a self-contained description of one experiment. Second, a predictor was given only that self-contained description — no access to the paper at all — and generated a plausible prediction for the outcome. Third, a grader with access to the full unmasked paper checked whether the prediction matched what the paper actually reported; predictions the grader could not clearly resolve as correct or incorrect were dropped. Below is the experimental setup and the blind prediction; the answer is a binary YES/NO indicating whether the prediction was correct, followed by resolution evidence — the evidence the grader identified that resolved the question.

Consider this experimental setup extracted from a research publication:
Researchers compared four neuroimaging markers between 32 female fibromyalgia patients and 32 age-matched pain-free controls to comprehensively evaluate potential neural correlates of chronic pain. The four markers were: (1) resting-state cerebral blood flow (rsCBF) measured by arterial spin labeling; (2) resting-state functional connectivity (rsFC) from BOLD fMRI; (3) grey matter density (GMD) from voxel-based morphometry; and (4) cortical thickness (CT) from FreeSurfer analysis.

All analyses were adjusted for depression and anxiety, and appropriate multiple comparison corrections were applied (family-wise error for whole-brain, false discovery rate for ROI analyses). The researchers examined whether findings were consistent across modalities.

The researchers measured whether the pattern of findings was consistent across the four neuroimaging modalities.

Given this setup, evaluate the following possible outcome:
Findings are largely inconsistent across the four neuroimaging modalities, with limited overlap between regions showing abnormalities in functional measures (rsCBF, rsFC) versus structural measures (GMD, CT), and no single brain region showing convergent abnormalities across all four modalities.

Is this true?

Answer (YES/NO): NO